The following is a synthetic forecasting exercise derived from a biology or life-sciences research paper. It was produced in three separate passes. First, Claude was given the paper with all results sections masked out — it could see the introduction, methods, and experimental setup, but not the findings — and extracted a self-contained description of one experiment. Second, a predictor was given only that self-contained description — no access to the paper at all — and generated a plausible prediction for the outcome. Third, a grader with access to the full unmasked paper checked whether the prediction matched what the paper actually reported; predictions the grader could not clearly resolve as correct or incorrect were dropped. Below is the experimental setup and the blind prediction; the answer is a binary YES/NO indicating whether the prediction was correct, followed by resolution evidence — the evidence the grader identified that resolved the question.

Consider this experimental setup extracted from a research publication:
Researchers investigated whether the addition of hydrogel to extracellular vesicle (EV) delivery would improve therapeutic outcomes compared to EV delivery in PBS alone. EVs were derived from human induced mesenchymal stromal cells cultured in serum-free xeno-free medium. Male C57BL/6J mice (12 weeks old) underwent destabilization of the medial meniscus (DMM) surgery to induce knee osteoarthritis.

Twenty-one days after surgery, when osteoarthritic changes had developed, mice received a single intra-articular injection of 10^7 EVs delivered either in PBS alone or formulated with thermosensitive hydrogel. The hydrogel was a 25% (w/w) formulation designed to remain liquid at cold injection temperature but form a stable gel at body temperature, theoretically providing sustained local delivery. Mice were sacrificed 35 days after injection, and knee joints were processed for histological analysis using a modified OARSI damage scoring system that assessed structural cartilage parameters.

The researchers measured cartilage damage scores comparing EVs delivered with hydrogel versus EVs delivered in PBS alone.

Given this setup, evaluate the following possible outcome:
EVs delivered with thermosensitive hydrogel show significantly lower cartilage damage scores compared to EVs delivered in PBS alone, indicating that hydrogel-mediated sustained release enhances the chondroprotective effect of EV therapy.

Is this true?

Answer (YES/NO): YES